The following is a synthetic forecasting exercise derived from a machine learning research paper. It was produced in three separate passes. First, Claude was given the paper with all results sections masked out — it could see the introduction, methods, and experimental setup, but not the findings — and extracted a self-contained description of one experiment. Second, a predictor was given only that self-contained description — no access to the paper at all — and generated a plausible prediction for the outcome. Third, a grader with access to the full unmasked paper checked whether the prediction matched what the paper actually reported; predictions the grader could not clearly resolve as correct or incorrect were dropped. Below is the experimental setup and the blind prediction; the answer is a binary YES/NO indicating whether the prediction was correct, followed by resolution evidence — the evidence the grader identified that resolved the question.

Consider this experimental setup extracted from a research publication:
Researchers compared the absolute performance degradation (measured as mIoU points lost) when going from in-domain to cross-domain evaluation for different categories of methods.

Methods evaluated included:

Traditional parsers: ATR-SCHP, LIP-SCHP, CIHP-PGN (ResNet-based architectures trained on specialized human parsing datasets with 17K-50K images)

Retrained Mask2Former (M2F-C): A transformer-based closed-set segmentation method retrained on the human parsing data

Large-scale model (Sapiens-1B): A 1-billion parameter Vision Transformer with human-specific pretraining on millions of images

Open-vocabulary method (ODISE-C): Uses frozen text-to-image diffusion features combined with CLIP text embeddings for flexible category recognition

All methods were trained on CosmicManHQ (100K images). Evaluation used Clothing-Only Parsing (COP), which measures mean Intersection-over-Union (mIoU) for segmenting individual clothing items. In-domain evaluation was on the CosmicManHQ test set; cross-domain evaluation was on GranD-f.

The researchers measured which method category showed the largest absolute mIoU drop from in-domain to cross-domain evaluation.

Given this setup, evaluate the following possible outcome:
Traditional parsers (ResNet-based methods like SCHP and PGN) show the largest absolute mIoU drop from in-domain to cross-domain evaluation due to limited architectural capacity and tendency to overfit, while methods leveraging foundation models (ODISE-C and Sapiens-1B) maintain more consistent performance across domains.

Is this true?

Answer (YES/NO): NO